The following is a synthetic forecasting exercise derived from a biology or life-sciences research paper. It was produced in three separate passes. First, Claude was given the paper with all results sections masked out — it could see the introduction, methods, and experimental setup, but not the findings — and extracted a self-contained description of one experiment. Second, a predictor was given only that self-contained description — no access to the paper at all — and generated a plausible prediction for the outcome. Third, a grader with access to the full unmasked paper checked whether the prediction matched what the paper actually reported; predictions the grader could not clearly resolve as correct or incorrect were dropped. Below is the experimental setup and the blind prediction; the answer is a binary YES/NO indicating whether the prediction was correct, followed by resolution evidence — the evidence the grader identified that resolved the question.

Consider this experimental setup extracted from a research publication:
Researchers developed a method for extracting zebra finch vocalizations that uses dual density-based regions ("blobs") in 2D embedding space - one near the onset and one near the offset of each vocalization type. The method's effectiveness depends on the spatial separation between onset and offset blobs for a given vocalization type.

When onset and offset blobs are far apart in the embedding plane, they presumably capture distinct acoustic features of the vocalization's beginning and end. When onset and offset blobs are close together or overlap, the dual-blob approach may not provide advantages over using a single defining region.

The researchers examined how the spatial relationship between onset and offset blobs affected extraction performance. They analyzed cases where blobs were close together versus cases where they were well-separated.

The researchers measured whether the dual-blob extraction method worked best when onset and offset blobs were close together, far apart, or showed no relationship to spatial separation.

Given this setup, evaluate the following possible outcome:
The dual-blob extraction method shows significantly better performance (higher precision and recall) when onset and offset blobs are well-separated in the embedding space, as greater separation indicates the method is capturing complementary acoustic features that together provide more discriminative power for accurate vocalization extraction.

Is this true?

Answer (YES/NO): YES